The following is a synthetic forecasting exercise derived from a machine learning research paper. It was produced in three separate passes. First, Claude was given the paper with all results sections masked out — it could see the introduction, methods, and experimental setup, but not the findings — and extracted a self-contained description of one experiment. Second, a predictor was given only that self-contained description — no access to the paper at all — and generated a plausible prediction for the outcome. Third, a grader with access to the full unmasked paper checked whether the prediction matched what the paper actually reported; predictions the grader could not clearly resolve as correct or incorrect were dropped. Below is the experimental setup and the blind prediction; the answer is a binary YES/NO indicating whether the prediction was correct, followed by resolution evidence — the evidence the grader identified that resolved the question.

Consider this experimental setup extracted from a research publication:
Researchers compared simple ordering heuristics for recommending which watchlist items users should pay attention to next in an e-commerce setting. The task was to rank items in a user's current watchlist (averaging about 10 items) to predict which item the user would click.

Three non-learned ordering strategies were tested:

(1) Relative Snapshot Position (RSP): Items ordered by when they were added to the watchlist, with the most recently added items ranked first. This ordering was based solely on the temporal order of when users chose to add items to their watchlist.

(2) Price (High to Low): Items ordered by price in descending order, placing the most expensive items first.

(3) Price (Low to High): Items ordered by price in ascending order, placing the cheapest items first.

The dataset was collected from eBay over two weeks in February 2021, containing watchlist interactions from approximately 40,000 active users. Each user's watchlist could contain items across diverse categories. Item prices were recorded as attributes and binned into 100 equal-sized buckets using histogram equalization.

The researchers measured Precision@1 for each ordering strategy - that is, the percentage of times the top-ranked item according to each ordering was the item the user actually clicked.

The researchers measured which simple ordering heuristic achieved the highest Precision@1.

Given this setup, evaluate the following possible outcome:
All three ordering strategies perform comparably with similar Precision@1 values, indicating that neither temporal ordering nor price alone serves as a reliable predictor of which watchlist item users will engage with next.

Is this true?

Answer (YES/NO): NO